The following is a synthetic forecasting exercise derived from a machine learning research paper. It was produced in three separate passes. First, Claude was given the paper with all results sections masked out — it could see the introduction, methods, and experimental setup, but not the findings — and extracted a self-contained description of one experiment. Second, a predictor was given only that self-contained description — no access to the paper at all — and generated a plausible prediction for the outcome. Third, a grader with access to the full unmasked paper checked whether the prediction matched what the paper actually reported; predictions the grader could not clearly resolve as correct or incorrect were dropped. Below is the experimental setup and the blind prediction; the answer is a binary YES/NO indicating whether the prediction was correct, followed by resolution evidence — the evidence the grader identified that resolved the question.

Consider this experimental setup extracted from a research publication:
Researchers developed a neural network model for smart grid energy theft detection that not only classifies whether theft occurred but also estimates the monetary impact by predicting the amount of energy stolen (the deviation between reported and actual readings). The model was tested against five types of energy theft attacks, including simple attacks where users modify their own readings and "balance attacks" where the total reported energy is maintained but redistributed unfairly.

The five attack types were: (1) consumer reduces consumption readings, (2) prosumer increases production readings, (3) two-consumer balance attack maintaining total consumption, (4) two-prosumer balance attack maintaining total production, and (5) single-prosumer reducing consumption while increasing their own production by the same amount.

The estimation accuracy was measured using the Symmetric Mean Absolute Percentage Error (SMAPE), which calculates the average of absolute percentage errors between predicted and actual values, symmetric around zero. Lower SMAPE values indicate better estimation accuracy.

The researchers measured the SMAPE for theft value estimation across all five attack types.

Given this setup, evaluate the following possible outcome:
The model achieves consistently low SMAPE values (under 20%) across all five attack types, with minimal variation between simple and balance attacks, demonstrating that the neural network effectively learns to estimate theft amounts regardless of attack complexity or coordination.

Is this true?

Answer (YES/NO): NO